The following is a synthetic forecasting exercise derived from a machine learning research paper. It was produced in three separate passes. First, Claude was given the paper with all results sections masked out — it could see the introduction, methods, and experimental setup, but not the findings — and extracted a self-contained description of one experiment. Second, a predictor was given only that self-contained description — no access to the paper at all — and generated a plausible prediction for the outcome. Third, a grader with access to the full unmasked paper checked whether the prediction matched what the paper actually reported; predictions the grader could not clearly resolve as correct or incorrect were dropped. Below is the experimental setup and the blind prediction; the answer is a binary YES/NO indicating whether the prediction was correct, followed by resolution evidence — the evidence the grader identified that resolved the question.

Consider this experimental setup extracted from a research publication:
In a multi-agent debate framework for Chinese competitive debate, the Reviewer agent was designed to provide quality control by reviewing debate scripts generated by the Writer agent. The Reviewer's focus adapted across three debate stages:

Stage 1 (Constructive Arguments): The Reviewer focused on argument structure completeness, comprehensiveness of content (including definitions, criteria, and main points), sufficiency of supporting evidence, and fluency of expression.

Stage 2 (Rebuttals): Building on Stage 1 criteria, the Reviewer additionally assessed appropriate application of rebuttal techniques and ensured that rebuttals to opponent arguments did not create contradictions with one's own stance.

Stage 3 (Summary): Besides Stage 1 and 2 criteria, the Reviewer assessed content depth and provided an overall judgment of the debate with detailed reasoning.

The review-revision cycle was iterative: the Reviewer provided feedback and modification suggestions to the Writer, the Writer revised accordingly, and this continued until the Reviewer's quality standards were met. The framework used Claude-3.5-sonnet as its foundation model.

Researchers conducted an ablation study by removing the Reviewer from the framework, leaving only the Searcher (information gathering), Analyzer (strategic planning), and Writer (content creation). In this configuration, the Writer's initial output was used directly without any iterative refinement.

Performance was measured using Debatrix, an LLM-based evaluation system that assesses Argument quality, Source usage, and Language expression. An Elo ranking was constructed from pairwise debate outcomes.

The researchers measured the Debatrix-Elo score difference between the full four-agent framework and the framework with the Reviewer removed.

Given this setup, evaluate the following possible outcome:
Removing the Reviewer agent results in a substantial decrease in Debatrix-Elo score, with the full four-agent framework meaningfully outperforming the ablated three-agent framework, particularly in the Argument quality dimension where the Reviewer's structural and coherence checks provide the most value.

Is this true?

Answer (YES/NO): NO